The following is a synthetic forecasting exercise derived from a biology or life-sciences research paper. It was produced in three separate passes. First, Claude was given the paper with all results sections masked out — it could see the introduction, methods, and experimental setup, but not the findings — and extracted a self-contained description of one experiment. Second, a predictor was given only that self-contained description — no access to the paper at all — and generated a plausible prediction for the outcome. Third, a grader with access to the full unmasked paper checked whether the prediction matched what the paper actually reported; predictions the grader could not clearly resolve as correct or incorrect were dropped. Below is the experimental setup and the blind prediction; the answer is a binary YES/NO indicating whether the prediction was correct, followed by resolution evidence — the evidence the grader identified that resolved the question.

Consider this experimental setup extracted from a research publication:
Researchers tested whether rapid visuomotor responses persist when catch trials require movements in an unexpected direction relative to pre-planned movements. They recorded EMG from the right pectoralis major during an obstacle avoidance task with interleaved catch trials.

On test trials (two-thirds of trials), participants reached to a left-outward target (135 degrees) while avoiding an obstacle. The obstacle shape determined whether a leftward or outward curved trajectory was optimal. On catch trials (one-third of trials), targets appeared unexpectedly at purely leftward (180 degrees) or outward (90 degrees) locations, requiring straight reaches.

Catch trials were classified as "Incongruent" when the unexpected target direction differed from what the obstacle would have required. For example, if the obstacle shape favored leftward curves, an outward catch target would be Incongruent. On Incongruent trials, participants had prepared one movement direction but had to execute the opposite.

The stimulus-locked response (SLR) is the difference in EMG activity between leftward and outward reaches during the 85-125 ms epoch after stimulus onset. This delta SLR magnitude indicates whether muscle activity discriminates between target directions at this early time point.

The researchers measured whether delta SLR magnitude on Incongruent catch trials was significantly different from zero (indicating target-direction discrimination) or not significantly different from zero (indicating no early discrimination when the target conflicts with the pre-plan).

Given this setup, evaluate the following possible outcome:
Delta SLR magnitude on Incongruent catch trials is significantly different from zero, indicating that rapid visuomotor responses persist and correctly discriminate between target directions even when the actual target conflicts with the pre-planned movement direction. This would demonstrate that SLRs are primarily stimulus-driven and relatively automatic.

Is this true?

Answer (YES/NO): YES